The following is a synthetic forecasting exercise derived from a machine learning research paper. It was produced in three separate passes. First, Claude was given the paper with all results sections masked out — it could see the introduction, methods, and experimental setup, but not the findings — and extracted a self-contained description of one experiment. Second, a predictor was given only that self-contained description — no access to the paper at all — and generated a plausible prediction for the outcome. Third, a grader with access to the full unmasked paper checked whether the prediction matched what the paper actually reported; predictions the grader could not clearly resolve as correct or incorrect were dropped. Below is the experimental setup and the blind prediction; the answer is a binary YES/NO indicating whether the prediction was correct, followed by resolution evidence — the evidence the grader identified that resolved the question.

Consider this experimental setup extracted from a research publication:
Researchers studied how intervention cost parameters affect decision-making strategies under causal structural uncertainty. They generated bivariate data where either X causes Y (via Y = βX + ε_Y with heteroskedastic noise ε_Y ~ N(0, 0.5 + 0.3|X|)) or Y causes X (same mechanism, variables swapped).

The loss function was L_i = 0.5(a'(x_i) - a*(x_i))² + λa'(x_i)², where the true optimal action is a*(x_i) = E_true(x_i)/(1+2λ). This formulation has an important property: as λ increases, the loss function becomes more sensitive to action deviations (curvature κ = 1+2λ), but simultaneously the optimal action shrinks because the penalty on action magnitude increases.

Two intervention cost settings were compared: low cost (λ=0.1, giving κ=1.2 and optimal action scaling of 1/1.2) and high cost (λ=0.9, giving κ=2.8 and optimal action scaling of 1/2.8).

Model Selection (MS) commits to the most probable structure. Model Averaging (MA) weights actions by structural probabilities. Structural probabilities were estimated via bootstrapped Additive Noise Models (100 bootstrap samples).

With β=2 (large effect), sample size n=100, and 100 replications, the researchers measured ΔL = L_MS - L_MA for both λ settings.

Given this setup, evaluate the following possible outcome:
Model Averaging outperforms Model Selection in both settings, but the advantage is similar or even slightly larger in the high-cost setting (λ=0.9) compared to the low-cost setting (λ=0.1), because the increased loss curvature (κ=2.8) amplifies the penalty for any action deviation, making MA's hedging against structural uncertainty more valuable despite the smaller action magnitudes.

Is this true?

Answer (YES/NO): NO